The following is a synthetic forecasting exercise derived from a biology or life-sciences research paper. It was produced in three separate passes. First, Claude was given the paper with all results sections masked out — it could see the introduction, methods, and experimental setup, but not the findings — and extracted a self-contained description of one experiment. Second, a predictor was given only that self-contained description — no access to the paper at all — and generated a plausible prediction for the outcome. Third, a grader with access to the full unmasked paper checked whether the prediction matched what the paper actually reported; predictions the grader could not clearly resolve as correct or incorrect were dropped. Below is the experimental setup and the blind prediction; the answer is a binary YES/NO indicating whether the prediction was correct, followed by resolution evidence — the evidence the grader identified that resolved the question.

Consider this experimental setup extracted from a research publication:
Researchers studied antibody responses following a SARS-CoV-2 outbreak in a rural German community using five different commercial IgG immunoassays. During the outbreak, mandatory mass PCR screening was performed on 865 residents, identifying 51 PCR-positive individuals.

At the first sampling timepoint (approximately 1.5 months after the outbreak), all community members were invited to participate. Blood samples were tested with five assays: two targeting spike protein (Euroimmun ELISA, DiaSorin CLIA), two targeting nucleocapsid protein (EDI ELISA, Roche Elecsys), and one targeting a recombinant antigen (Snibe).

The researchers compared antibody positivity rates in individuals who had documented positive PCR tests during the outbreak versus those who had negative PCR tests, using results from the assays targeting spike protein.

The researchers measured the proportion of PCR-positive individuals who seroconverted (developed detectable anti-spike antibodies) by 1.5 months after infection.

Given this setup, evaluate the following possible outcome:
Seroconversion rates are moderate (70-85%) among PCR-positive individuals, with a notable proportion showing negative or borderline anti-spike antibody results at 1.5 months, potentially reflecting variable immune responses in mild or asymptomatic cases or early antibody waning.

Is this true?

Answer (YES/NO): NO